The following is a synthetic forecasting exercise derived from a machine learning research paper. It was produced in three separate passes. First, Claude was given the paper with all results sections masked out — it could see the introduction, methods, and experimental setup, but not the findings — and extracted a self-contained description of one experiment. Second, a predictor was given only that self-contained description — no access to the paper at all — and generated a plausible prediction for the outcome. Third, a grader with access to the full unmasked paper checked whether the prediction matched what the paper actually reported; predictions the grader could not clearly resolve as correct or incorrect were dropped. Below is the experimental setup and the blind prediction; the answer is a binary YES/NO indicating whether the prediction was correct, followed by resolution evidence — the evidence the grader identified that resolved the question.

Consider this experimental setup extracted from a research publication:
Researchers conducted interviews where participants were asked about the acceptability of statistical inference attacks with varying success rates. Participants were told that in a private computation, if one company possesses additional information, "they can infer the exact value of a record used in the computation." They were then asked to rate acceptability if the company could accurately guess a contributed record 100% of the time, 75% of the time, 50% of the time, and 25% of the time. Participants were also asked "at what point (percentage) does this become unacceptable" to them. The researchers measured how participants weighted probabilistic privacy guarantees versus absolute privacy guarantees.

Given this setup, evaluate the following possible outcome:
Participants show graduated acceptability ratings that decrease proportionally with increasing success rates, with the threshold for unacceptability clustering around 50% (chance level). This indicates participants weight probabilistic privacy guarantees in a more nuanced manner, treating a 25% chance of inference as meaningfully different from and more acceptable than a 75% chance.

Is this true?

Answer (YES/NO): NO